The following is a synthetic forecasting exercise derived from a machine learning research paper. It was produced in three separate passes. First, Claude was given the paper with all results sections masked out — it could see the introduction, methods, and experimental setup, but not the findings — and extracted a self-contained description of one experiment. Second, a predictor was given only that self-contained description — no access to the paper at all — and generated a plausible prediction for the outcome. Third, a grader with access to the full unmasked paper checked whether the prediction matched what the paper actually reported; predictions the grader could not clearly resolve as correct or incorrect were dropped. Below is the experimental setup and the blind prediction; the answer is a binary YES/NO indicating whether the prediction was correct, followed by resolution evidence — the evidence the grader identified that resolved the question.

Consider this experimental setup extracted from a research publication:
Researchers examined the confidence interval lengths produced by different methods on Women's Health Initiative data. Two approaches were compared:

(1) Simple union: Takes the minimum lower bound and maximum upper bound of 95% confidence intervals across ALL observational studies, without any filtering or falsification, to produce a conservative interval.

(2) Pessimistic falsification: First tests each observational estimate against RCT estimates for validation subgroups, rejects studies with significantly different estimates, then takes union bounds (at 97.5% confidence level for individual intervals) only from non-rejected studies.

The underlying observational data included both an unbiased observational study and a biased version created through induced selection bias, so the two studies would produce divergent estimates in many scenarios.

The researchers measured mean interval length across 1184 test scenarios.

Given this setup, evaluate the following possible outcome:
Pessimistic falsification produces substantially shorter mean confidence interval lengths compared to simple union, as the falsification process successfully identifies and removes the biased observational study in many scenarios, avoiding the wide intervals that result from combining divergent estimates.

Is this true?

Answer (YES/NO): YES